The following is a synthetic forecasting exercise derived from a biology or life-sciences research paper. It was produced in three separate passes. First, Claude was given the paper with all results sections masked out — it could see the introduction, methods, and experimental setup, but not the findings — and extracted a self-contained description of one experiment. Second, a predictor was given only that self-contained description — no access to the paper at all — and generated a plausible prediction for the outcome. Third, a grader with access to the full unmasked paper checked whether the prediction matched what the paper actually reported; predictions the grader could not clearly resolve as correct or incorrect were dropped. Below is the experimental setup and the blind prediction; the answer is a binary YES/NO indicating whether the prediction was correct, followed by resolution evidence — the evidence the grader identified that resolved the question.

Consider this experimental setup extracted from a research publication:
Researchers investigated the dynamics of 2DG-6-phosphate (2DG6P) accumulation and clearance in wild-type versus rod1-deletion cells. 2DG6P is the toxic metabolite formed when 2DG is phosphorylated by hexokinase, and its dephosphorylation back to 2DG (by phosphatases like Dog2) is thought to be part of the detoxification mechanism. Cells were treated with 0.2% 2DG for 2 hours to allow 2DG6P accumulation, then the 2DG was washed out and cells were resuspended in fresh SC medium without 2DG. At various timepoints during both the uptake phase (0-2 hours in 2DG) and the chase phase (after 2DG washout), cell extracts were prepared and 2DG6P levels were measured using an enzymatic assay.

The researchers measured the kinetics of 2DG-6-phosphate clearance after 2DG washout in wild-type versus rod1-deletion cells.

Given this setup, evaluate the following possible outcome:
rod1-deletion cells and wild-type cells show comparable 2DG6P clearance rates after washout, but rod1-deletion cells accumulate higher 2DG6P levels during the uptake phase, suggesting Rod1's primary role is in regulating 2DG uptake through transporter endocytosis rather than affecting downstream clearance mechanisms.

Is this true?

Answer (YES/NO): NO